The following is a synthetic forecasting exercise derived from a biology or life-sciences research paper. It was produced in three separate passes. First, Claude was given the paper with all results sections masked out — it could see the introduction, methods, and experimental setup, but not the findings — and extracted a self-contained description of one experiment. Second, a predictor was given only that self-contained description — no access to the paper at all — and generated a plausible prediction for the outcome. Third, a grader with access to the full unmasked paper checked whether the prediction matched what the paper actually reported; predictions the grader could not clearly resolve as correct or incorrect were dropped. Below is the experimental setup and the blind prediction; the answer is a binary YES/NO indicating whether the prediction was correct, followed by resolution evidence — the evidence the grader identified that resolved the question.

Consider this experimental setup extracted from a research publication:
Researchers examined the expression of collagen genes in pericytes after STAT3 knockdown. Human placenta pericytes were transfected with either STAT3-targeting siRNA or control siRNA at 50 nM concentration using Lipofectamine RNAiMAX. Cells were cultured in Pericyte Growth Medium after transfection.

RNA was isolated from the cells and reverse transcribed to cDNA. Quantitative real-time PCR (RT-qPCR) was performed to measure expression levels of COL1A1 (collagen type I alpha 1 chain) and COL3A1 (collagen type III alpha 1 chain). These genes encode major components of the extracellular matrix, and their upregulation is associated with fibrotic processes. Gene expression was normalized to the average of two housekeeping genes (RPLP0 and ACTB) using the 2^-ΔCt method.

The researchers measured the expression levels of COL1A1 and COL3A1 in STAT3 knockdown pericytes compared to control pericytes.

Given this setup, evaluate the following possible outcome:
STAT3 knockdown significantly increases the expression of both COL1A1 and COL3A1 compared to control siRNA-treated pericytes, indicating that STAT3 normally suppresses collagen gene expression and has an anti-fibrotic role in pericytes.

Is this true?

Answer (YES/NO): NO